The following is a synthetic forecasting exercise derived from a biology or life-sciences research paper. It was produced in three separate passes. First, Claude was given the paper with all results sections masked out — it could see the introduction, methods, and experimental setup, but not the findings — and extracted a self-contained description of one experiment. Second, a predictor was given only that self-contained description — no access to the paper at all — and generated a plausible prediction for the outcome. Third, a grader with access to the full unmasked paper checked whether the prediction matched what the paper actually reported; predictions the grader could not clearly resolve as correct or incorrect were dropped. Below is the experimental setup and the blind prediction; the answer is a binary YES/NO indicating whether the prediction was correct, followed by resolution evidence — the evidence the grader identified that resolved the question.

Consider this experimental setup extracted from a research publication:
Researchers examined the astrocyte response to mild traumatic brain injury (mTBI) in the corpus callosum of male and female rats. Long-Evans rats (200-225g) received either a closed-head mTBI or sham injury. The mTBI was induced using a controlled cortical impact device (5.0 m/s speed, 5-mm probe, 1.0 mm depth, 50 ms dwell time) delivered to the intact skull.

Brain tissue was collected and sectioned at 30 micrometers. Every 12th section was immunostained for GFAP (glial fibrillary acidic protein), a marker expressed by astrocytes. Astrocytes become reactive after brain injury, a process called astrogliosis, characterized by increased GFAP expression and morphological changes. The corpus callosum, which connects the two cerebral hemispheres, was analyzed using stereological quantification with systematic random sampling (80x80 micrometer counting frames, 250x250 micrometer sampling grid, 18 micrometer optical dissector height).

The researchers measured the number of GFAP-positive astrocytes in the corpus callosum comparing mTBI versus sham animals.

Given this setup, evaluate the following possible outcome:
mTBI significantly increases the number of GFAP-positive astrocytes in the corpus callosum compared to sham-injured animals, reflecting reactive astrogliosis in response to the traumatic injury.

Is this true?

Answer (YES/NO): NO